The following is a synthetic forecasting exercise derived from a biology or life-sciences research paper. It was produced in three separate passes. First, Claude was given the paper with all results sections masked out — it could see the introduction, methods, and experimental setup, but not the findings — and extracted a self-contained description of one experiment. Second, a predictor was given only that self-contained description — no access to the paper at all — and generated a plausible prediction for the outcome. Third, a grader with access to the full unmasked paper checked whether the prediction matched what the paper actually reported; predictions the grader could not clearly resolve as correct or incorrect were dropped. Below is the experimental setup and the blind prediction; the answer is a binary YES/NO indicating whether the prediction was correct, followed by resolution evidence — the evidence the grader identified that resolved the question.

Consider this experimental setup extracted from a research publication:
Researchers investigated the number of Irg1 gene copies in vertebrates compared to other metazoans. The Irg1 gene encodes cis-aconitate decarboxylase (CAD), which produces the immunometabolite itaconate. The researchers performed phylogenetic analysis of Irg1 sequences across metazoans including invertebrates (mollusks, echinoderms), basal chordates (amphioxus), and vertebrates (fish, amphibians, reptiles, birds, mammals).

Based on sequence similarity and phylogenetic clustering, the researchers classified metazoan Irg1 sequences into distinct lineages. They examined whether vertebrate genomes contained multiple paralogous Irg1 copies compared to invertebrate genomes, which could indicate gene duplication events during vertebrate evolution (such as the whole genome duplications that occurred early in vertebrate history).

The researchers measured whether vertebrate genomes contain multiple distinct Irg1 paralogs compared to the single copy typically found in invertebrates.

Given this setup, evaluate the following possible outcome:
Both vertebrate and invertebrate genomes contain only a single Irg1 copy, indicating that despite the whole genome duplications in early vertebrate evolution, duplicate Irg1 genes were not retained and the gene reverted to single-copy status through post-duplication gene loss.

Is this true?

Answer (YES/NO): NO